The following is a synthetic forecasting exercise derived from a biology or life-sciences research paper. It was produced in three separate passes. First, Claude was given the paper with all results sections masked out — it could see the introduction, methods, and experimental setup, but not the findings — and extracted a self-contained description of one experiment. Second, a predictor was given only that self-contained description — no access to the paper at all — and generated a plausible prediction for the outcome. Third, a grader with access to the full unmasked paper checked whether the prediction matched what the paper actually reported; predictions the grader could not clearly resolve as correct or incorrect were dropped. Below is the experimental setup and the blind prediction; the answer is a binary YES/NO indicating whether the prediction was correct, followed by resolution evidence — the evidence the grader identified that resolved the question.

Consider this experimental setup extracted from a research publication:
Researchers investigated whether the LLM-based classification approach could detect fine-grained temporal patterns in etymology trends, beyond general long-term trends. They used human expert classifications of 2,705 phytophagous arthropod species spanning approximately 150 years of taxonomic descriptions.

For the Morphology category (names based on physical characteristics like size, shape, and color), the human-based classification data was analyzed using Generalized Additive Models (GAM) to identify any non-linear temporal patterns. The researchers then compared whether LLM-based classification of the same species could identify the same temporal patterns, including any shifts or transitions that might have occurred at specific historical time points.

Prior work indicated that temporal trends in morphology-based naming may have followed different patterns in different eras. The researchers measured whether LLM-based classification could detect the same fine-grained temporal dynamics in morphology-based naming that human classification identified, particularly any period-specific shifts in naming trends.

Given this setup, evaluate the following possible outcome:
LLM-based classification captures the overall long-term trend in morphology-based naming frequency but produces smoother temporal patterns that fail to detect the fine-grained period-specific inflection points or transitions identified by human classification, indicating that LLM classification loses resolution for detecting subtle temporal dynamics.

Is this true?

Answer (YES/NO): YES